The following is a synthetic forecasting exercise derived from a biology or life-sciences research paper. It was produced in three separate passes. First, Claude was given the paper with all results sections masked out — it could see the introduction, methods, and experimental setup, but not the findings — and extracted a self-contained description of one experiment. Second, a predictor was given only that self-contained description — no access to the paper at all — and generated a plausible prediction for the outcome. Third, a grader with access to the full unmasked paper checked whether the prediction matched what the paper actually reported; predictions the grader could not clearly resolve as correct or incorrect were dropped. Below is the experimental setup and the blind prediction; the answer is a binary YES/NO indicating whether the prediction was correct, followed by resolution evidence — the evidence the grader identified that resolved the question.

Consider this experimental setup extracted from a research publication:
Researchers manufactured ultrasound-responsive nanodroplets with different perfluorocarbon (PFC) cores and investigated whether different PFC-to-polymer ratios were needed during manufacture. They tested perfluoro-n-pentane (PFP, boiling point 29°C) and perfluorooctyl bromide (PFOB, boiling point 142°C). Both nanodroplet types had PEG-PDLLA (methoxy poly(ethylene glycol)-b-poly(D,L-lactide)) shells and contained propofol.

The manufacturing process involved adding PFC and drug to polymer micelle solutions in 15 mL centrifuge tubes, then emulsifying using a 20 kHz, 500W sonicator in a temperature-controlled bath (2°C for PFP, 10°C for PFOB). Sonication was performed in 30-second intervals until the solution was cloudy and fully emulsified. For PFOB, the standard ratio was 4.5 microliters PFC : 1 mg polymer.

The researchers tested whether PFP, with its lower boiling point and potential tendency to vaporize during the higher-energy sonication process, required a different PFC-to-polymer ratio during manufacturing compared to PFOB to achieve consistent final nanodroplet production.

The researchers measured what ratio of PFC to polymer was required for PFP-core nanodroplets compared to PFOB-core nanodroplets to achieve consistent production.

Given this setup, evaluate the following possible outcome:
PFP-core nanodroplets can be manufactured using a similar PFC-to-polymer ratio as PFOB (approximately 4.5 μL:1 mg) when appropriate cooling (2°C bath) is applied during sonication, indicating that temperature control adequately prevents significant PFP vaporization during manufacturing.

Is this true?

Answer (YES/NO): NO